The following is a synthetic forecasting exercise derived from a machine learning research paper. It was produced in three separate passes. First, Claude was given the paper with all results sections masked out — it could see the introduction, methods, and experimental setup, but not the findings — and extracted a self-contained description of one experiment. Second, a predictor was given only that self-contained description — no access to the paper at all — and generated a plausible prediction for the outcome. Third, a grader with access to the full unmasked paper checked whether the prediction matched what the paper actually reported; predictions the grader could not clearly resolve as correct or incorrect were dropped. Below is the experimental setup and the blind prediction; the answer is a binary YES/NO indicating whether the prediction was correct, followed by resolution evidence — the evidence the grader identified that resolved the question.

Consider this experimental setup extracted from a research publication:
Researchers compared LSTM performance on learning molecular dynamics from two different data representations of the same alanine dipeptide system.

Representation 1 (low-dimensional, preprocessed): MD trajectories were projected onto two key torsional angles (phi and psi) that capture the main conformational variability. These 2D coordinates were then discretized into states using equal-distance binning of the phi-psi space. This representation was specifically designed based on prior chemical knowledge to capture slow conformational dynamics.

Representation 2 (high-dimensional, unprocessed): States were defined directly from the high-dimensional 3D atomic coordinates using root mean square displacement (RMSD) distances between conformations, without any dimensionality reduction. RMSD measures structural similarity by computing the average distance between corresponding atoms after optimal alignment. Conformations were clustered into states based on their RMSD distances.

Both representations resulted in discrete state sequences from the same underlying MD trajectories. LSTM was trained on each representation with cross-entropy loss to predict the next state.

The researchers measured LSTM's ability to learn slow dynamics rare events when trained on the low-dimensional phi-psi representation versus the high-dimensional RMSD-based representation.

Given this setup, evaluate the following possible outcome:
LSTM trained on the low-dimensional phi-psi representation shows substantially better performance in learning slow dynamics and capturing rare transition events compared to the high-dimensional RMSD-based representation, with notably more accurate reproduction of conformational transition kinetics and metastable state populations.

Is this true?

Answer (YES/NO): YES